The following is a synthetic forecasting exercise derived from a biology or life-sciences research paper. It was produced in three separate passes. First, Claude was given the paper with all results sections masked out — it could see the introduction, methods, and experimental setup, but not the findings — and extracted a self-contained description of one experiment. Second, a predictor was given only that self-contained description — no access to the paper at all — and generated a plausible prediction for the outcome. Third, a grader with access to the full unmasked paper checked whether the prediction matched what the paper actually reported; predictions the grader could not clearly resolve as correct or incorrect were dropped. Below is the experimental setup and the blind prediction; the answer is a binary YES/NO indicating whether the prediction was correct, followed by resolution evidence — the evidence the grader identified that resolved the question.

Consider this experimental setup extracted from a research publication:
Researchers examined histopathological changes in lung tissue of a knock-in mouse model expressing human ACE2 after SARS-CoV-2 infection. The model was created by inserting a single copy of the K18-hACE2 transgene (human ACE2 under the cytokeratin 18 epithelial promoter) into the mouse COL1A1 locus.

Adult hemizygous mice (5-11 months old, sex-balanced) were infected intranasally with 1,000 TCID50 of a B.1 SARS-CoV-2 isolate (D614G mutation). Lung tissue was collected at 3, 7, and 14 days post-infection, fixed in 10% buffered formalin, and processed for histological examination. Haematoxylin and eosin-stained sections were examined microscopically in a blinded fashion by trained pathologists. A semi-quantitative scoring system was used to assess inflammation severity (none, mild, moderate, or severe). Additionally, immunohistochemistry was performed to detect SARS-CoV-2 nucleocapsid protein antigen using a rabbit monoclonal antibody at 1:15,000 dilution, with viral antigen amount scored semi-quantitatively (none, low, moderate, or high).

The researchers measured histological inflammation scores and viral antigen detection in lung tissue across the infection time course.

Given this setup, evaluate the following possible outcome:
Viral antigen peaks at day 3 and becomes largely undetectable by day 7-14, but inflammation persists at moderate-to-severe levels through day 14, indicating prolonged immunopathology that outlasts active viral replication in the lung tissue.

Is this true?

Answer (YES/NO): NO